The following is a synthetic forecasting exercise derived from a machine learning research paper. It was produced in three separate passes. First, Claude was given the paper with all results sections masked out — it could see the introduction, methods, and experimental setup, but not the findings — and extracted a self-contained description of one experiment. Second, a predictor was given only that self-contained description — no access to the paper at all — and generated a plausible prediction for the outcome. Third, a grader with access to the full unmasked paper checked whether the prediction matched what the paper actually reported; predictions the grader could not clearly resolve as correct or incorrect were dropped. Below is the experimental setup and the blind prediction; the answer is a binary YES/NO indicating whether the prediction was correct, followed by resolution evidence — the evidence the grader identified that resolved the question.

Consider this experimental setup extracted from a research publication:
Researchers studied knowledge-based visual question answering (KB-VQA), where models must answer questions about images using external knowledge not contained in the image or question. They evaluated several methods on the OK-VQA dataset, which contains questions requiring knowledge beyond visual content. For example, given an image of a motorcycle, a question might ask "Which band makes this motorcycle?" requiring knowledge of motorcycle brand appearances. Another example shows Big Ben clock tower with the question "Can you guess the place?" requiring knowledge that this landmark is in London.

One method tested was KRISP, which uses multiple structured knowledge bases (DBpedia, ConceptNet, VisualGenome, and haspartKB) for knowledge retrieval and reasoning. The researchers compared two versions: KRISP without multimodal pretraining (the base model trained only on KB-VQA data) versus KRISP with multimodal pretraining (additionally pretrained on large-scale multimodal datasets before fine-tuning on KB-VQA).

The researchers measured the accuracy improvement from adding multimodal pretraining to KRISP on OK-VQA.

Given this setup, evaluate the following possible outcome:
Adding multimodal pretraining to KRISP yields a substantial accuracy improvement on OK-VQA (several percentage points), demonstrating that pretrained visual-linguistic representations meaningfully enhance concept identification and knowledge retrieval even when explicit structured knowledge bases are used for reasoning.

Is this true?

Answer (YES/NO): YES